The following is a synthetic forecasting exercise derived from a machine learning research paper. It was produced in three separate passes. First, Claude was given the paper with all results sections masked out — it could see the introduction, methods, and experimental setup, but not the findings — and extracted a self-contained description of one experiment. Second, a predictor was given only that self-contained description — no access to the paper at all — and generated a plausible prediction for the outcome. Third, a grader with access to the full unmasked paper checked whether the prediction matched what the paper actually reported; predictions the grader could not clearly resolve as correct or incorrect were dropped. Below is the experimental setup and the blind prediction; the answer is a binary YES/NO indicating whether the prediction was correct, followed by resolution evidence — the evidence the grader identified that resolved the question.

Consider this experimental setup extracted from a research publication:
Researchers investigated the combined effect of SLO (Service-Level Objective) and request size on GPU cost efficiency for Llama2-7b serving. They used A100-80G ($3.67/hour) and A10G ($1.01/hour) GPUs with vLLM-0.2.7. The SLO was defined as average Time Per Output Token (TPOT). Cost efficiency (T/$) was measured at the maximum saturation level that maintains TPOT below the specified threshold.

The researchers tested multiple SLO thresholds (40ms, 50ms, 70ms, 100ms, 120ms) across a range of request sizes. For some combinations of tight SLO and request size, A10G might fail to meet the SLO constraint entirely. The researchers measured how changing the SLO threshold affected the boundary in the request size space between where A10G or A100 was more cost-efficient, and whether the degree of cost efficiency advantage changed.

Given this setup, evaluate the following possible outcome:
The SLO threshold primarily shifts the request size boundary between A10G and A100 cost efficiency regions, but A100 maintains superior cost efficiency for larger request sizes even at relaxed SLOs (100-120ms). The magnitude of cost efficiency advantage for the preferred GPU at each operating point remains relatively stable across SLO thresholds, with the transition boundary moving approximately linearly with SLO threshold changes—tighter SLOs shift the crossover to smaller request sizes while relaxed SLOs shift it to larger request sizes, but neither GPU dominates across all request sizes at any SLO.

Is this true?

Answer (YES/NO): NO